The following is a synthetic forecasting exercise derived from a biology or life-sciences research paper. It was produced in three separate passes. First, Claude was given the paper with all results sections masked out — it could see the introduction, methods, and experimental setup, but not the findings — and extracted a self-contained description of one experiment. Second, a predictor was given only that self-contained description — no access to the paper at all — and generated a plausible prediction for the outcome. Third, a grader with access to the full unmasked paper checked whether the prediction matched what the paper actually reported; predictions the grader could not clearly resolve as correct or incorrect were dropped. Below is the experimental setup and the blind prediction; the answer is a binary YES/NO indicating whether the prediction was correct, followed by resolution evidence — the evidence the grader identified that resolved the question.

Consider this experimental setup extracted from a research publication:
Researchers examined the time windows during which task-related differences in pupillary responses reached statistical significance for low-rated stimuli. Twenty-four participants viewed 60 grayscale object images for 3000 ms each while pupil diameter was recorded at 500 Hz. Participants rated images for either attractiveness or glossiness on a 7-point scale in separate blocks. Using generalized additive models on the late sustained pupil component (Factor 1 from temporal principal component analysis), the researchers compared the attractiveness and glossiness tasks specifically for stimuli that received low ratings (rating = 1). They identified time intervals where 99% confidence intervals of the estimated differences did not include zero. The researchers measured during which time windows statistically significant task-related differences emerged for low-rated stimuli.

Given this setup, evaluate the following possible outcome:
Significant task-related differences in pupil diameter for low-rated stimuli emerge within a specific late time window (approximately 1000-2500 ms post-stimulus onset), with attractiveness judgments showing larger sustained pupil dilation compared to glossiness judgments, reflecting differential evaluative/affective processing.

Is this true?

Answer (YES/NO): NO